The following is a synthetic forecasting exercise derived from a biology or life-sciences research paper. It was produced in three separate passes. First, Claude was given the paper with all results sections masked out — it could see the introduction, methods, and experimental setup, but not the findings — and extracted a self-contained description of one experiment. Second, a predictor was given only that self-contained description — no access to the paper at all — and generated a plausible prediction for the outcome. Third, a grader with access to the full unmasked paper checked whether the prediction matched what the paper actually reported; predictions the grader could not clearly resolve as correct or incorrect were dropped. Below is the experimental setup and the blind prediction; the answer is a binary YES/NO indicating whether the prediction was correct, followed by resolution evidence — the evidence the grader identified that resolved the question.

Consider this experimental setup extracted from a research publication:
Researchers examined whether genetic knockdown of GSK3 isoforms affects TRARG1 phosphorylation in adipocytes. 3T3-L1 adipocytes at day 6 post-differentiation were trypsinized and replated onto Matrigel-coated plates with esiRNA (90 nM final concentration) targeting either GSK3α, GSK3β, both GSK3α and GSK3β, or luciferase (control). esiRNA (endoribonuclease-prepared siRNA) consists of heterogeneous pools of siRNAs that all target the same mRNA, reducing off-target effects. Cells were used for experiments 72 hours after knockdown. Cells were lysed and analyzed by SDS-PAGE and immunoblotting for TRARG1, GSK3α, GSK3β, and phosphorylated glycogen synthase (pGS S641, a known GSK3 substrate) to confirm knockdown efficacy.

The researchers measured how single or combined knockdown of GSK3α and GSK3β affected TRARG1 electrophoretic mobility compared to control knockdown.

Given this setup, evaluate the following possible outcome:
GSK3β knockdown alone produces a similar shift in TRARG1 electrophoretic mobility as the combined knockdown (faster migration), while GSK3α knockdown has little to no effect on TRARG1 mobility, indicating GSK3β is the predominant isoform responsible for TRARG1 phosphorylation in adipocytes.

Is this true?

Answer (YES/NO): YES